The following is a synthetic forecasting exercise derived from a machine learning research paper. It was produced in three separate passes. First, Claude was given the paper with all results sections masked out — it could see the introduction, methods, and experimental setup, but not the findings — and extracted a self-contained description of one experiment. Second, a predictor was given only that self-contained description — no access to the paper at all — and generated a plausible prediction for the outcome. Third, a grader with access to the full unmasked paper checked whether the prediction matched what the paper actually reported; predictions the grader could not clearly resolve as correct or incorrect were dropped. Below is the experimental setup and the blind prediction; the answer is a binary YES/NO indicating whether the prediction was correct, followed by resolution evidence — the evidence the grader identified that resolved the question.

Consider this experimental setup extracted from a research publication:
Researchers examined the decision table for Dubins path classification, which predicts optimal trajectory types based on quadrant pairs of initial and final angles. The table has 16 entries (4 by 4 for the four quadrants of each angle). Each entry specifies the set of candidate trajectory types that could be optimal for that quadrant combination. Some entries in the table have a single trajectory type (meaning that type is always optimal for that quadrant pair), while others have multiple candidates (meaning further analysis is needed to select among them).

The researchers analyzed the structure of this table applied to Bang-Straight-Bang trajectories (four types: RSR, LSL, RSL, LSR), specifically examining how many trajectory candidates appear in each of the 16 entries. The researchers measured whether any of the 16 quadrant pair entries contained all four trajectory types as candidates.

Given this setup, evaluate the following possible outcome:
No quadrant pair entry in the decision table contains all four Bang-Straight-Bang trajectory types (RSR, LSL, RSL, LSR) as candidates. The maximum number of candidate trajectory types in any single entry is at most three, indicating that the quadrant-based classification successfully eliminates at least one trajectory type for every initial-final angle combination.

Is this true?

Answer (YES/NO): YES